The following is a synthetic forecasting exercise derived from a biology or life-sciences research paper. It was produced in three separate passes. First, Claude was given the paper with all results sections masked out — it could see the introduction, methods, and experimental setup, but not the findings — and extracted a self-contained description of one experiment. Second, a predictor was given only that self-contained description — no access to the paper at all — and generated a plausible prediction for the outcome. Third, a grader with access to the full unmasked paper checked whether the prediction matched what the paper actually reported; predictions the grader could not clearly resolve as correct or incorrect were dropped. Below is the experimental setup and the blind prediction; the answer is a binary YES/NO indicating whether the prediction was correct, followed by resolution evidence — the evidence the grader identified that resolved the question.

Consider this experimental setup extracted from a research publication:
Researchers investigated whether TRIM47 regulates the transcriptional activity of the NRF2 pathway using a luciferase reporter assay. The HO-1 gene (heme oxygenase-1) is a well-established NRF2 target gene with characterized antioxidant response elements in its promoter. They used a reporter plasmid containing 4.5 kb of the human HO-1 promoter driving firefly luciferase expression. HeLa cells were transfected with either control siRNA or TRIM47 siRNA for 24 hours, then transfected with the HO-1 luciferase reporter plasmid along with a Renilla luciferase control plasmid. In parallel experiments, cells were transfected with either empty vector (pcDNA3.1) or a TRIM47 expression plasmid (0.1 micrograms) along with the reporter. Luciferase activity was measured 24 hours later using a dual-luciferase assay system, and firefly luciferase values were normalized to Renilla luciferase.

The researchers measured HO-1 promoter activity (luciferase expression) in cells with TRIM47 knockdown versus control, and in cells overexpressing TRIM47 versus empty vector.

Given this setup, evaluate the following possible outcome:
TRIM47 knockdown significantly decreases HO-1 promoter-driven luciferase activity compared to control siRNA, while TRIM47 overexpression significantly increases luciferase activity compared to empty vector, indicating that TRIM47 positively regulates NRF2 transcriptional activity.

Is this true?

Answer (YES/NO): YES